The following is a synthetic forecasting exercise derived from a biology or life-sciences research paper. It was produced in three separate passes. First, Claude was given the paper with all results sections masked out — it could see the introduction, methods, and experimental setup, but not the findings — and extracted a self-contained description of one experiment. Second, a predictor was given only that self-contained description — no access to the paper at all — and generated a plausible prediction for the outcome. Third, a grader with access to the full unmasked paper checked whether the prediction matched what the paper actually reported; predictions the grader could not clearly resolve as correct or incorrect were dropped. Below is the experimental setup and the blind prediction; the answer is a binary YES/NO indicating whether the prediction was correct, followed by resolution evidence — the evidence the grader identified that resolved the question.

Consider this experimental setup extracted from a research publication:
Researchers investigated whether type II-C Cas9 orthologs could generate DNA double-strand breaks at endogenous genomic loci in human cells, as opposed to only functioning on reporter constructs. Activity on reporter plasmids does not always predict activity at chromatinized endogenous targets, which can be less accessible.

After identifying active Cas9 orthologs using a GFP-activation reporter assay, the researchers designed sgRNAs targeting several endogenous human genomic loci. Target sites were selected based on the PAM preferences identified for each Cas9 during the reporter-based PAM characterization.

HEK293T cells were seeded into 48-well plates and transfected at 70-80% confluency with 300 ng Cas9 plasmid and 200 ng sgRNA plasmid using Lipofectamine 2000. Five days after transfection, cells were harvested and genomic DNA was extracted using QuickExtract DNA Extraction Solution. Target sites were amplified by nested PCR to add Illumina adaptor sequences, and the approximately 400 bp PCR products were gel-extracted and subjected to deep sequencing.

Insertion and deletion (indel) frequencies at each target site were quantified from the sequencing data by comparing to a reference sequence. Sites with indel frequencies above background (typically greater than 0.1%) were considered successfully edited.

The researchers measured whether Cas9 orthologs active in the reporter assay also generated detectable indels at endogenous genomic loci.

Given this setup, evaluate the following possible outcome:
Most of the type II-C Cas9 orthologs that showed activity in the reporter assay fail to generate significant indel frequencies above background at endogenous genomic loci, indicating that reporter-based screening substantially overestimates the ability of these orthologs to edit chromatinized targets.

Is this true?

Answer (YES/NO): NO